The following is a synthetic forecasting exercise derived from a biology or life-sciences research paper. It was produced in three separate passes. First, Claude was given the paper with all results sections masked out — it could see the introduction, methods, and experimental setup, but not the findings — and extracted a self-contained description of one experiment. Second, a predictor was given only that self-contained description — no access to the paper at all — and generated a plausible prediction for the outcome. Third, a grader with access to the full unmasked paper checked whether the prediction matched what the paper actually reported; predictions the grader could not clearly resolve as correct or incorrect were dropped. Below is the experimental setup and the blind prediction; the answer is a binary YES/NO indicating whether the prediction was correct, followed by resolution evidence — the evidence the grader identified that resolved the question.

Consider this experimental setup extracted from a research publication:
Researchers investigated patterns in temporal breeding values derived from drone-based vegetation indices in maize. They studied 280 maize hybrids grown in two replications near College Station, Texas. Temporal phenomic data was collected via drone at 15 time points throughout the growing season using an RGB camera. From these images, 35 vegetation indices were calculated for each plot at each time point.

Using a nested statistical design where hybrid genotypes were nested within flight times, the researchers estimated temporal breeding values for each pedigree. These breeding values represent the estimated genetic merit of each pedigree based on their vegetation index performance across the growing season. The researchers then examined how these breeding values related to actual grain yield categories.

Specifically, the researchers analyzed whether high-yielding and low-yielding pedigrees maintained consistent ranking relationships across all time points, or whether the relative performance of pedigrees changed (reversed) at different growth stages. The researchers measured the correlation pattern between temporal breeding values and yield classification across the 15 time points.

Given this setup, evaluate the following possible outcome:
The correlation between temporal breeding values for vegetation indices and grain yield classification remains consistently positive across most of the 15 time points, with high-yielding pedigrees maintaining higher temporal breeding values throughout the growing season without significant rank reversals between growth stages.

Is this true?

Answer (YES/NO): NO